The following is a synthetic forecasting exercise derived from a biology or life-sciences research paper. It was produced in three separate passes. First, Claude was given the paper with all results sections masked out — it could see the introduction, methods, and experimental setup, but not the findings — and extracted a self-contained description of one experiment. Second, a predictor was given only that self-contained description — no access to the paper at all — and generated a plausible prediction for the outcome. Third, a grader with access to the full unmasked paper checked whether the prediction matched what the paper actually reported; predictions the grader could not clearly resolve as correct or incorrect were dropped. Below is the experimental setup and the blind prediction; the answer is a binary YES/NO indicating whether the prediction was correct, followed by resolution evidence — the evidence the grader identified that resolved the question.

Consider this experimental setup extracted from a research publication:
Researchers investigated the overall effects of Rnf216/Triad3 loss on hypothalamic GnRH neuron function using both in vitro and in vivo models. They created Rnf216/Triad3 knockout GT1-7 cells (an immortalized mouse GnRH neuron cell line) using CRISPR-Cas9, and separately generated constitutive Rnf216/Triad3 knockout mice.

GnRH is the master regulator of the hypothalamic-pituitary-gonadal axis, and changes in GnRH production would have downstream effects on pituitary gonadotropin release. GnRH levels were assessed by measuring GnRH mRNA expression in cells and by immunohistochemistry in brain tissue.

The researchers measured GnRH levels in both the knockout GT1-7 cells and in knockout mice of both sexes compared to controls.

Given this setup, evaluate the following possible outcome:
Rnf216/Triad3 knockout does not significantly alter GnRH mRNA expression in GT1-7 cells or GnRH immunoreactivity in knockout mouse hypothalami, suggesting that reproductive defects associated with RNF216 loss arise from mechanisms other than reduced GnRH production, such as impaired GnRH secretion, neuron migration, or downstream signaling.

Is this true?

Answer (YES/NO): NO